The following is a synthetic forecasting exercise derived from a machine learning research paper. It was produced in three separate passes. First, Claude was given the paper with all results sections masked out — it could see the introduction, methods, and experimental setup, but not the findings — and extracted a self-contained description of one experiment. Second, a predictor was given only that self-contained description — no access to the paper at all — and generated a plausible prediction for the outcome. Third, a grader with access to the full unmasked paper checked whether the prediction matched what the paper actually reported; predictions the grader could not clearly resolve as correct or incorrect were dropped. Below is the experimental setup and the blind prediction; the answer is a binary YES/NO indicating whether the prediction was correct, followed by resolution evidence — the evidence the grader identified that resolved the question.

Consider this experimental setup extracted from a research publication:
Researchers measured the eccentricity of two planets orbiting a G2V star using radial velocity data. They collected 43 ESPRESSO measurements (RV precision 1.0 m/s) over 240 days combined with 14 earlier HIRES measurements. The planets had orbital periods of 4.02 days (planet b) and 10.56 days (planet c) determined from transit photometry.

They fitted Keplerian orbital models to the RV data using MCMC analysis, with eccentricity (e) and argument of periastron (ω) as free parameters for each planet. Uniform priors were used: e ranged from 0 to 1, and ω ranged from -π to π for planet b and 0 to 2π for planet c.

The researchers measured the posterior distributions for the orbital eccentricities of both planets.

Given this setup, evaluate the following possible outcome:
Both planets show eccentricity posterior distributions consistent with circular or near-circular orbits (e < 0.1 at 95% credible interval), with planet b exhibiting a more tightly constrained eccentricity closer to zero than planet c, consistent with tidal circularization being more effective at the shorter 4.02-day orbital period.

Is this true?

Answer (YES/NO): NO